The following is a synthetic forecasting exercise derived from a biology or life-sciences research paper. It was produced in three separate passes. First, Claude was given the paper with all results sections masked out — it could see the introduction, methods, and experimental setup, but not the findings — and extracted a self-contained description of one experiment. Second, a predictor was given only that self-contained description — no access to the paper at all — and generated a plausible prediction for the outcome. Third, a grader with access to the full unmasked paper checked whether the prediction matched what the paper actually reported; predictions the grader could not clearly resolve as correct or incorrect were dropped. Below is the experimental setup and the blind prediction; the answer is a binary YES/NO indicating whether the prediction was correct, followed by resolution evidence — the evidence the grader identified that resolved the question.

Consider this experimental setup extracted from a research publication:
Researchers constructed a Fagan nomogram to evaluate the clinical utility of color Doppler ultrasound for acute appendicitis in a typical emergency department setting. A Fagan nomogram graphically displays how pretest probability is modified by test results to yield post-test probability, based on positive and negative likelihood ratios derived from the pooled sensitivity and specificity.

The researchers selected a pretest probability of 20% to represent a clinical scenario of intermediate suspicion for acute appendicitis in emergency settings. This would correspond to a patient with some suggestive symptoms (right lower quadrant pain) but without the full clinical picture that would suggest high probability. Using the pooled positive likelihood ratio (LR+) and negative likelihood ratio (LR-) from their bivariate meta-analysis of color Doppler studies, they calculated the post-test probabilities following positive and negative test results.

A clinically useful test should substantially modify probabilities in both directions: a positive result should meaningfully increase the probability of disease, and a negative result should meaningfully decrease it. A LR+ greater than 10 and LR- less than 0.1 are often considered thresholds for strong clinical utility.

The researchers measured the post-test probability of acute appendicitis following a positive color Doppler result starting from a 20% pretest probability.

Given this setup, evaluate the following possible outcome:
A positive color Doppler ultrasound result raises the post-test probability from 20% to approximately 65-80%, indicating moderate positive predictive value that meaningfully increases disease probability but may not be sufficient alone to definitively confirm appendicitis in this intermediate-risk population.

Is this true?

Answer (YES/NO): NO